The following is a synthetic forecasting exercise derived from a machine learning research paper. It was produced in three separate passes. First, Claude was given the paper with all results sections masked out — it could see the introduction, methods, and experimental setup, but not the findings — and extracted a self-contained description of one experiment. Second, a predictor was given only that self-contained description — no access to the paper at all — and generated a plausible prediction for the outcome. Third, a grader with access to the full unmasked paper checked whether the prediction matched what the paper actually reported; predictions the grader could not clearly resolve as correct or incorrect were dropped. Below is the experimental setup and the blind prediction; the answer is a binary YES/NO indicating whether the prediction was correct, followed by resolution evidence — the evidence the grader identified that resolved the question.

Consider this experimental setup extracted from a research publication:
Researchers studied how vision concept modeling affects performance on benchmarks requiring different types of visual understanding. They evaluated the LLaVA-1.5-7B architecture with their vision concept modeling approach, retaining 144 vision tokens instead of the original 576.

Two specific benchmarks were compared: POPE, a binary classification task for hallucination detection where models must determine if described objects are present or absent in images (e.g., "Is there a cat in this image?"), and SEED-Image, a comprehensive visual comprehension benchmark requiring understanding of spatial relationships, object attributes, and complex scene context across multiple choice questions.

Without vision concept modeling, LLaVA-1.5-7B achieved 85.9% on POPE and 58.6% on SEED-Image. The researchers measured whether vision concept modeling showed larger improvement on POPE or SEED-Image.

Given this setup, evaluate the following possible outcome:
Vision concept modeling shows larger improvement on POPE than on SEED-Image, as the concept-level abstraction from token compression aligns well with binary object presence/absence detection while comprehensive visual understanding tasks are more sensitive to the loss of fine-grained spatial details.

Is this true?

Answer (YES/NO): NO